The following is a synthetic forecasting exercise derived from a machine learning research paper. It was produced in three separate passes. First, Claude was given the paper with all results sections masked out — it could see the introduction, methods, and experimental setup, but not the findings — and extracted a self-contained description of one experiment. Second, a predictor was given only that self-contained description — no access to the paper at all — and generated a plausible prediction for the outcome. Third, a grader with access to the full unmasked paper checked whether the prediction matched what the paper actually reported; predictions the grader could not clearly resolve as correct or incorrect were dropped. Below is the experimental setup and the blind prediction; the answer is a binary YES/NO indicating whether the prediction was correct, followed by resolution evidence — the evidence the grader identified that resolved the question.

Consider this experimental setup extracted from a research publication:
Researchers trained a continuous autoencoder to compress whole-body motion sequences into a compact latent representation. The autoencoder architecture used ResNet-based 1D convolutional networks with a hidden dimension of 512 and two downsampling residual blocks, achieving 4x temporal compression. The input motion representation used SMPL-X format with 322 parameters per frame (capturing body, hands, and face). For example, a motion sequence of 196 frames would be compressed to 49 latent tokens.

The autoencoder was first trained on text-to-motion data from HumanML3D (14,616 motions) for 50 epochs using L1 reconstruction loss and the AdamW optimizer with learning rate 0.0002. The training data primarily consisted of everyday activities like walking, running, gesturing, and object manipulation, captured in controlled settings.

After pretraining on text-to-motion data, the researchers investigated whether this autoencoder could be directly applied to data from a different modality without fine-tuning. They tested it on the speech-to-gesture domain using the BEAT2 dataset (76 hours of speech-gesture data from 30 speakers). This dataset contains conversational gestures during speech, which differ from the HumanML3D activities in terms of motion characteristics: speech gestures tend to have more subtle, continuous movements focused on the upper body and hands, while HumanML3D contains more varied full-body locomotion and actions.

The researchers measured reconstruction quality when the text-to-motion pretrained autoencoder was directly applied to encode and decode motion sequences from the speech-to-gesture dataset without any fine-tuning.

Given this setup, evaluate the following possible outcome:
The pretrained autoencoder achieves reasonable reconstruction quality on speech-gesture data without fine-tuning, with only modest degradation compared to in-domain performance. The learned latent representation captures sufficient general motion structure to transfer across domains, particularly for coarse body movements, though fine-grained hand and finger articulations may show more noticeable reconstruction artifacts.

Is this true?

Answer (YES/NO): NO